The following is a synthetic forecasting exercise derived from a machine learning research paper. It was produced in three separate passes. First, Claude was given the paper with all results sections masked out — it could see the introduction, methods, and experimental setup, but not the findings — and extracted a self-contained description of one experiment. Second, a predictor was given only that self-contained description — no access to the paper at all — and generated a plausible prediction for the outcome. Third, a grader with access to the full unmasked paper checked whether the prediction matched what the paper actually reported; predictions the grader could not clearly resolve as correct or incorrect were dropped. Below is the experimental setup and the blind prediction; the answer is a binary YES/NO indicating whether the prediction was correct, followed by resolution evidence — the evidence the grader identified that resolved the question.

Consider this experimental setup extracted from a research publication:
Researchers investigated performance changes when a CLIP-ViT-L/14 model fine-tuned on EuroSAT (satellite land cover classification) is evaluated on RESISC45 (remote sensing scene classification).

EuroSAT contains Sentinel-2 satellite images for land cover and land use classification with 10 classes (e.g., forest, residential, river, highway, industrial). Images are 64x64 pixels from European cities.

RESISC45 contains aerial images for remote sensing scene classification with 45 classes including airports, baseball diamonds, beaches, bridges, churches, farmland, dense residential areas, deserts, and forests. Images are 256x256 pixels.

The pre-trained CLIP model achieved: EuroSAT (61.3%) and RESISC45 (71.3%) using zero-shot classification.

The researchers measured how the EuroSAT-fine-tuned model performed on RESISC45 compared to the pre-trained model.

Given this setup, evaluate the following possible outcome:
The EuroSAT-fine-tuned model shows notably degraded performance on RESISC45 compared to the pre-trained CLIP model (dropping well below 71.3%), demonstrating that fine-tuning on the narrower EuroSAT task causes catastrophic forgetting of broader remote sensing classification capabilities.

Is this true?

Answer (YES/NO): YES